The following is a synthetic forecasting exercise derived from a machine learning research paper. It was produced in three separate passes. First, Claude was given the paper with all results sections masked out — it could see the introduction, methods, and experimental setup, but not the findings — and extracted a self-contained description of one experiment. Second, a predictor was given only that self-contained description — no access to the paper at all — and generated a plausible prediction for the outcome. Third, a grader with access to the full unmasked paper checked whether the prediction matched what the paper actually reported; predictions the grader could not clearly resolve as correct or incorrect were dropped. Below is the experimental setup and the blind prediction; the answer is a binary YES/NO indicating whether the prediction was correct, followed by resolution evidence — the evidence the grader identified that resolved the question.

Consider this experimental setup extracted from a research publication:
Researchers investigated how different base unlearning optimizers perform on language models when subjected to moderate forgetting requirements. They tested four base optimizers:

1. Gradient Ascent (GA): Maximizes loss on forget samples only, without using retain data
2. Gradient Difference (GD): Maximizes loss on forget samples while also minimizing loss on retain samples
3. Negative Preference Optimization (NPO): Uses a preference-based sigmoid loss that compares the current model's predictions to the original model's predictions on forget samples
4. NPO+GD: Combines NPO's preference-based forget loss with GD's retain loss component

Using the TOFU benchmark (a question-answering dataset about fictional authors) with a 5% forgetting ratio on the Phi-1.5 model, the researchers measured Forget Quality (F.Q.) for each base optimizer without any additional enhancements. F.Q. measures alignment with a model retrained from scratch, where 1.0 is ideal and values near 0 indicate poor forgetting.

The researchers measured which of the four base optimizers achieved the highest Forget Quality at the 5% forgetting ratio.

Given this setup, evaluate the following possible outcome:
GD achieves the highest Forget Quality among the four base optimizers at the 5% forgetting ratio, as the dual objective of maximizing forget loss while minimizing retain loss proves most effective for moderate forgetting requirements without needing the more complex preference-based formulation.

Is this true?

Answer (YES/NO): NO